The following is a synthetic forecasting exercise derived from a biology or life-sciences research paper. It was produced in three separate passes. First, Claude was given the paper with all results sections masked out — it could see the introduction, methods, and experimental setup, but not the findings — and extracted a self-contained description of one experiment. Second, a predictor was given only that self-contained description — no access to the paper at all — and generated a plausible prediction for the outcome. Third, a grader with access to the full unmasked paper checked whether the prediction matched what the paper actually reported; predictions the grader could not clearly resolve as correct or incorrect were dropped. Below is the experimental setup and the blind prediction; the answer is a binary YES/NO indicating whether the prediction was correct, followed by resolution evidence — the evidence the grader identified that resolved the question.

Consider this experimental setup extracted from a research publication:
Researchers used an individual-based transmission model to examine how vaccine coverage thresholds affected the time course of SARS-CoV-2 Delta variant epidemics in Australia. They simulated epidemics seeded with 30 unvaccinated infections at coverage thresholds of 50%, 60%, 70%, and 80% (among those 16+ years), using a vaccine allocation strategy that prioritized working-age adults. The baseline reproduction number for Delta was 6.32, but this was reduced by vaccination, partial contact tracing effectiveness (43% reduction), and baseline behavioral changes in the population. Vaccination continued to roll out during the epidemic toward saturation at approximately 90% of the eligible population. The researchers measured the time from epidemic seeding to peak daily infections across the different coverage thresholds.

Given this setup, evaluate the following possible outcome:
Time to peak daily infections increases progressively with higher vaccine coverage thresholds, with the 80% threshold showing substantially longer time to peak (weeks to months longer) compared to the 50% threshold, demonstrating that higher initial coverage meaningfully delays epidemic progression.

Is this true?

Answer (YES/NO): NO